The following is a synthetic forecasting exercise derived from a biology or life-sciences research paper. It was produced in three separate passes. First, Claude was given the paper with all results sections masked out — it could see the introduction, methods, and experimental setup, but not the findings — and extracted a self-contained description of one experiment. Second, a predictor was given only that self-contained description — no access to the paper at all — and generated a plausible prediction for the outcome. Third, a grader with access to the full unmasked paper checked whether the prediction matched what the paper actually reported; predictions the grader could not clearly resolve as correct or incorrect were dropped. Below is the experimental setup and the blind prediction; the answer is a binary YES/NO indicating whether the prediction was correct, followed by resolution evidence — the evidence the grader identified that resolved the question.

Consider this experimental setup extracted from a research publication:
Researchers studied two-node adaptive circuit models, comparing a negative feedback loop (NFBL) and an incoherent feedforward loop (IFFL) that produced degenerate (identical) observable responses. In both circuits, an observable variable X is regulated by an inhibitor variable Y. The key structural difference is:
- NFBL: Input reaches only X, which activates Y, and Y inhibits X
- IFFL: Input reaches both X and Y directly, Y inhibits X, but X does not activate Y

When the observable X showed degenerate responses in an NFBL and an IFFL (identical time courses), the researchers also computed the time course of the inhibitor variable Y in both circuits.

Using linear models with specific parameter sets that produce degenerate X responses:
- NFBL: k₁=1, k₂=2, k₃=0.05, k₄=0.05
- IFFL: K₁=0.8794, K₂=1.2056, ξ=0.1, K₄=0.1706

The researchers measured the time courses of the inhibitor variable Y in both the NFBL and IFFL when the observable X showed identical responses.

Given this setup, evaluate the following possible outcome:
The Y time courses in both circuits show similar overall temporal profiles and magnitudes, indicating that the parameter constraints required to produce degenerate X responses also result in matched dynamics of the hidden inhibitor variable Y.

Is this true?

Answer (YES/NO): NO